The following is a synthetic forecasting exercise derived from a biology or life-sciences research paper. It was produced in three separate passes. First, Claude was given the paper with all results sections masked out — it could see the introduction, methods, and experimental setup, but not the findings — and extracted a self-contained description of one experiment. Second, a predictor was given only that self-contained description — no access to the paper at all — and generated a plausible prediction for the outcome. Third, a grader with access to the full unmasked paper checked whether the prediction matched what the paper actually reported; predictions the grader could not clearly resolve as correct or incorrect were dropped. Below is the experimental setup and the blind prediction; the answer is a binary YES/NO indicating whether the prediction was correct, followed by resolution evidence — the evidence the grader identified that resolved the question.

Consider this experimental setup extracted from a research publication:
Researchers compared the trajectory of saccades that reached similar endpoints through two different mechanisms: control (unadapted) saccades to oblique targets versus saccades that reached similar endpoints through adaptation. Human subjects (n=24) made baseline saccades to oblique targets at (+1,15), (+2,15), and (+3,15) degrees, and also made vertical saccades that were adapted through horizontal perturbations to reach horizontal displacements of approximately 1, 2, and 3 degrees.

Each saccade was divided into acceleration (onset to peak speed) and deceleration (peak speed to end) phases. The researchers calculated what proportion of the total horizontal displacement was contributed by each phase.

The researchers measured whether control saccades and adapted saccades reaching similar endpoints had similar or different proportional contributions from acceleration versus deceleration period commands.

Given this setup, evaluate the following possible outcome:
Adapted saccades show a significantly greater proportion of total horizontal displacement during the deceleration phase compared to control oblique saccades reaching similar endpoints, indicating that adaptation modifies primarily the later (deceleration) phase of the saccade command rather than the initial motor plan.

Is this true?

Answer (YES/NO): YES